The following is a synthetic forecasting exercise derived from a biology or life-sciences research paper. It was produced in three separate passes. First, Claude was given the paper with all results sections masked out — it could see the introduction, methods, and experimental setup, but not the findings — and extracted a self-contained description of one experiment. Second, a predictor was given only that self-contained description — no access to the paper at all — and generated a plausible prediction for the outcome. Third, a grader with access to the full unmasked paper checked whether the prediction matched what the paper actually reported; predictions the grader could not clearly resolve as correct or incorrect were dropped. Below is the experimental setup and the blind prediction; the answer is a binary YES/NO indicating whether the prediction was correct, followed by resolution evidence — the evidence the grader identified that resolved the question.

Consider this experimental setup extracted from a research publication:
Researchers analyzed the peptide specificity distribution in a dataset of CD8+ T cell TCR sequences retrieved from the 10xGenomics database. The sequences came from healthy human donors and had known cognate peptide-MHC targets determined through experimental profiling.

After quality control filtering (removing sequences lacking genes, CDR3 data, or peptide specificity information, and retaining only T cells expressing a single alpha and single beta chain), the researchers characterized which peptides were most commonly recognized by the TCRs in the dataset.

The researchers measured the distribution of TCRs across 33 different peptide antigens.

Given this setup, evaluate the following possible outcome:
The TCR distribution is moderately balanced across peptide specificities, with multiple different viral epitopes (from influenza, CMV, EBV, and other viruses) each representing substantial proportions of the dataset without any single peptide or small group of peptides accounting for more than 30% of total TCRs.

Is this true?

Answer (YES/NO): NO